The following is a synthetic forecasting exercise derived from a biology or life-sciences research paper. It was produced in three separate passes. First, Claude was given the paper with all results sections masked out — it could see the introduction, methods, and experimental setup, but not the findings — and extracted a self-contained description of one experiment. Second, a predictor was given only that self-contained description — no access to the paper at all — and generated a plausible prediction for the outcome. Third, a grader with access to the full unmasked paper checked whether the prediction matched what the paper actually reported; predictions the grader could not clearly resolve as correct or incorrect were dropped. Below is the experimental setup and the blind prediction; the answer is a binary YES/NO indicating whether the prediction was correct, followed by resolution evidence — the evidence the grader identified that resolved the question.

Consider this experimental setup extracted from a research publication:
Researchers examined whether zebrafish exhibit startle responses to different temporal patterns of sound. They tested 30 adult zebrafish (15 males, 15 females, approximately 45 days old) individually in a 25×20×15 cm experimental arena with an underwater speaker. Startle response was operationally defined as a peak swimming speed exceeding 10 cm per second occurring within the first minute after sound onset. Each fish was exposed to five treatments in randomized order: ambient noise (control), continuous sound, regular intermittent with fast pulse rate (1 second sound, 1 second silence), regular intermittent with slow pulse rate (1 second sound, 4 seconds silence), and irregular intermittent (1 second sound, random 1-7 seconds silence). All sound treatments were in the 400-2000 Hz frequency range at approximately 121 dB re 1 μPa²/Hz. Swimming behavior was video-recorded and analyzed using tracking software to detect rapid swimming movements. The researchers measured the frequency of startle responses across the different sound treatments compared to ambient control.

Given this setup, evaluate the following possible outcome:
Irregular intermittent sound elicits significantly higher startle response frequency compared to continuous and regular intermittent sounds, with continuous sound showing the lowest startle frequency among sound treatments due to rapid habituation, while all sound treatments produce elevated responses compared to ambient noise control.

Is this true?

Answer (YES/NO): NO